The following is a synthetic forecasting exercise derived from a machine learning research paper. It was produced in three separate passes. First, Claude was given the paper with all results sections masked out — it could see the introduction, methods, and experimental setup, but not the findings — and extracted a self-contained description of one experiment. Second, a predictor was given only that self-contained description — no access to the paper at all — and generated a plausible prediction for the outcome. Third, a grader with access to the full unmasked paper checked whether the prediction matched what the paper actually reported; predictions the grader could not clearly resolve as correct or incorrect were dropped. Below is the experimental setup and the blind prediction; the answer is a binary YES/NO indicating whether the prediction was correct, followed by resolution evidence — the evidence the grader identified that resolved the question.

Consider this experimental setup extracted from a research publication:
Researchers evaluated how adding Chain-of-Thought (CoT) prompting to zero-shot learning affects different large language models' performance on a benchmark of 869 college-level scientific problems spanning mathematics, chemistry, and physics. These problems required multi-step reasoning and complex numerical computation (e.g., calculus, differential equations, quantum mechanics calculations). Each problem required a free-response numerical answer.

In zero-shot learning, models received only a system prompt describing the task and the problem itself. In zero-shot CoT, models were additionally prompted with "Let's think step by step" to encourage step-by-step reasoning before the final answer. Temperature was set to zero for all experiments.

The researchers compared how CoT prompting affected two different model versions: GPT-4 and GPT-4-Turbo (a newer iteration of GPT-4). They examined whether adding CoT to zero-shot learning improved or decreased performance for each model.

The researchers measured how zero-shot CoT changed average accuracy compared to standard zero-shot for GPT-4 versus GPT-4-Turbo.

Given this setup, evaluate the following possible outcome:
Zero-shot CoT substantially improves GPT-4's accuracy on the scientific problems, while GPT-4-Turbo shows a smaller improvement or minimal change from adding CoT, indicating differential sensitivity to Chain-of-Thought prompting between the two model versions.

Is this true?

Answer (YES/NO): NO